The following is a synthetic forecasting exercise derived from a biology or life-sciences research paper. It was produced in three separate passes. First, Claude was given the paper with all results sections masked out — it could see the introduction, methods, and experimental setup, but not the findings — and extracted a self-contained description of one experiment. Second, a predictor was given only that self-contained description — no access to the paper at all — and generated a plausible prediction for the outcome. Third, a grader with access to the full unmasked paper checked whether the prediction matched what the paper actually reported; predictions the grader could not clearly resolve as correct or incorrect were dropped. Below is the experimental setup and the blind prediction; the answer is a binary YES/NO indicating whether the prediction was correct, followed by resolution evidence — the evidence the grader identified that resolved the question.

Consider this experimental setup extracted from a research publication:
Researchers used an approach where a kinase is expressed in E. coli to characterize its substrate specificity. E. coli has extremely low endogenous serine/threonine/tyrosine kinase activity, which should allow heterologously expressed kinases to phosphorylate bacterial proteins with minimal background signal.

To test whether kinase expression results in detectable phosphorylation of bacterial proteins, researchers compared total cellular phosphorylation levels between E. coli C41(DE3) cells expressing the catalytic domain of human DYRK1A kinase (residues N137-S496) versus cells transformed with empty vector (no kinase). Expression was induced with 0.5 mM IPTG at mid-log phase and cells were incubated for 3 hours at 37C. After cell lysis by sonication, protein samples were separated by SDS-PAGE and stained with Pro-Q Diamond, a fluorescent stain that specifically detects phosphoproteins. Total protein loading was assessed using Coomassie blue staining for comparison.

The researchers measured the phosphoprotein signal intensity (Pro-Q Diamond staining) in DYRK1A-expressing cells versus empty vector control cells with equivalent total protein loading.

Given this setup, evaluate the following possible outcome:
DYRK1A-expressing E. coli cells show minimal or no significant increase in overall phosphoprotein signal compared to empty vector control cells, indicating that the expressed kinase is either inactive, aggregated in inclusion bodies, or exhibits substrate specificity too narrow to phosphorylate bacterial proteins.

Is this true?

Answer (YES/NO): NO